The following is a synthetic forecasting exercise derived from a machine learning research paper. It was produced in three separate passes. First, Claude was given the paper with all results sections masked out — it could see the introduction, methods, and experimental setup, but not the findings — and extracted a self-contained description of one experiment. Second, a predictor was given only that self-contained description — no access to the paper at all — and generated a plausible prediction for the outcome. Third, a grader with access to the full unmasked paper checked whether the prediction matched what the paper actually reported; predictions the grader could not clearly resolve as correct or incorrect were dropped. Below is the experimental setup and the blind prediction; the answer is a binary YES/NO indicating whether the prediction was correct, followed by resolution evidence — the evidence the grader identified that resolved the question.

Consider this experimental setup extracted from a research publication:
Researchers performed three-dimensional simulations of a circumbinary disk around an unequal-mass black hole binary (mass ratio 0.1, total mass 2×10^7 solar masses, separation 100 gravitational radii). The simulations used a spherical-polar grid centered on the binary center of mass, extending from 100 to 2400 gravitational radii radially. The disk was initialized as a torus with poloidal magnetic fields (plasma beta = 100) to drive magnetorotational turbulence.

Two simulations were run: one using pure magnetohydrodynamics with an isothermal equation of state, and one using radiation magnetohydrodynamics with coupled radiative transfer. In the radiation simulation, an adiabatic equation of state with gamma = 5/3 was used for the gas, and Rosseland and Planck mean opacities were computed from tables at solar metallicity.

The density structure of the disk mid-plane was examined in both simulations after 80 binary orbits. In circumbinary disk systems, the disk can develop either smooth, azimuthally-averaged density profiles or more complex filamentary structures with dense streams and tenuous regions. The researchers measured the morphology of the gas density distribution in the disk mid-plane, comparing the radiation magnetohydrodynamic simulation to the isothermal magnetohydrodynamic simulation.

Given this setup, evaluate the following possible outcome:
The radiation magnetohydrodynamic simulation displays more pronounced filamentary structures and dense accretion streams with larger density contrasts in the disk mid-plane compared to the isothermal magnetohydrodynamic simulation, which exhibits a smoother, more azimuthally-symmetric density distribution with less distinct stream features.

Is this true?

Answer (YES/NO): YES